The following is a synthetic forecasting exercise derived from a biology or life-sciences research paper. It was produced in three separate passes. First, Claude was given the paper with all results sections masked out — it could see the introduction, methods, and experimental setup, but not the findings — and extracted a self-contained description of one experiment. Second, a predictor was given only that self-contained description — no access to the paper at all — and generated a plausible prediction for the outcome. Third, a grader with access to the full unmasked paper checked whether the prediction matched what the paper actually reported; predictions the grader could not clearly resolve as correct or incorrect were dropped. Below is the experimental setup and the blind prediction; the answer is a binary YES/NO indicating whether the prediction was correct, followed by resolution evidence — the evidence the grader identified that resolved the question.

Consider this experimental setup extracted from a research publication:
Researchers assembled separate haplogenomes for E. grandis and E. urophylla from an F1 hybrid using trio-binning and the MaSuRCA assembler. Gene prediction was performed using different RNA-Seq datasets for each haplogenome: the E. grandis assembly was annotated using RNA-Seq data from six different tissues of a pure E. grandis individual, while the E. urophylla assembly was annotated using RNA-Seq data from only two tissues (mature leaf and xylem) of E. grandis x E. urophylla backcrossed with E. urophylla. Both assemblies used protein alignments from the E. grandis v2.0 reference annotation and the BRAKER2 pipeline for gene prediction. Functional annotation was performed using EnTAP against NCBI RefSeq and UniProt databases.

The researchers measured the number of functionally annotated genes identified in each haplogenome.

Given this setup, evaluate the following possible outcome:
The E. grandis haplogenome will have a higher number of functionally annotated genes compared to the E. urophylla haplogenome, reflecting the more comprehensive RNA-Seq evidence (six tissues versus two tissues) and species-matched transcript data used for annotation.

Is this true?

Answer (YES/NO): YES